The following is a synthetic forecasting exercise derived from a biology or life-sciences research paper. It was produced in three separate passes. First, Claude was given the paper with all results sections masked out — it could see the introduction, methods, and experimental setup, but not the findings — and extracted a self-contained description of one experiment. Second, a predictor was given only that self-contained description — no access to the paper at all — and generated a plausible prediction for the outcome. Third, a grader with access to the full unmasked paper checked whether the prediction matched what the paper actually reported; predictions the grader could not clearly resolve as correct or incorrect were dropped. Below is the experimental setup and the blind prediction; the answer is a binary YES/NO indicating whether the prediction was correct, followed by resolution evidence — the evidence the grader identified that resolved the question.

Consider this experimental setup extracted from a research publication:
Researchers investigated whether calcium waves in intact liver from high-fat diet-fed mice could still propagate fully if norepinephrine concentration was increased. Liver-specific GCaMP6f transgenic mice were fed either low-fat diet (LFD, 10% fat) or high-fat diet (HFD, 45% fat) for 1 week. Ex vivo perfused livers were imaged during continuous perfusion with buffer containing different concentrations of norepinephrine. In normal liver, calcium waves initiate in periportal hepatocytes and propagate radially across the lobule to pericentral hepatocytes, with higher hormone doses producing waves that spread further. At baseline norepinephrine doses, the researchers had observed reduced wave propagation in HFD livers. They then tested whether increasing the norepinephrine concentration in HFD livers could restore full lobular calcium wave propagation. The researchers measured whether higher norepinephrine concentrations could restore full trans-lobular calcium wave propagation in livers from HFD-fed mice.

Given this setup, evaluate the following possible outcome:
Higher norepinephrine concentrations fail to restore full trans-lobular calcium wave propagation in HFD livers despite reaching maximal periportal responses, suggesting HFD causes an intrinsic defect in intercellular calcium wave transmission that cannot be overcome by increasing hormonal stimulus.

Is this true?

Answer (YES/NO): NO